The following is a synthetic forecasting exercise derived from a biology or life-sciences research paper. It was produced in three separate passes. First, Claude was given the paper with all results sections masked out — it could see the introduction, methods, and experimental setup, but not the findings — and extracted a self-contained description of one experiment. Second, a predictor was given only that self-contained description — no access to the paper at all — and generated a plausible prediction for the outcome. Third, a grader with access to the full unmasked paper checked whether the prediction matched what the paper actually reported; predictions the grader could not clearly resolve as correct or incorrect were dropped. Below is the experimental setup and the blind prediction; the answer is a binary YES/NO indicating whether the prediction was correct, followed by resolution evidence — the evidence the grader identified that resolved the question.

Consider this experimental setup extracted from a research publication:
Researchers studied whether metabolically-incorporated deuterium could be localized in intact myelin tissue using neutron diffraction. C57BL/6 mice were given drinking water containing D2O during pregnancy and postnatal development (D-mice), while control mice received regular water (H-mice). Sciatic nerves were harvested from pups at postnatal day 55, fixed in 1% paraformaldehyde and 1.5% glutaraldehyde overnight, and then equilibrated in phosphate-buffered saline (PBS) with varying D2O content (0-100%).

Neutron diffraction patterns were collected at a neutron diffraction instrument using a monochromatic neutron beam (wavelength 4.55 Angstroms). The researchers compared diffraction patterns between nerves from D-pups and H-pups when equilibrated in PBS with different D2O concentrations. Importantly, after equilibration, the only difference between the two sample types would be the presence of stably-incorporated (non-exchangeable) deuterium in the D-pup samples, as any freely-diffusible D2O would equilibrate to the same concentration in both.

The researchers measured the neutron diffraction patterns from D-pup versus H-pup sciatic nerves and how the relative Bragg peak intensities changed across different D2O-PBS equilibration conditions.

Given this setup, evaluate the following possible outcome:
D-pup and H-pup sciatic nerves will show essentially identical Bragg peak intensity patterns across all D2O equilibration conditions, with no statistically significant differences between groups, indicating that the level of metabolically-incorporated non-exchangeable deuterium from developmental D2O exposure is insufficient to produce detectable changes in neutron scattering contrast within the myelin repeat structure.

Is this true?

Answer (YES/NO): NO